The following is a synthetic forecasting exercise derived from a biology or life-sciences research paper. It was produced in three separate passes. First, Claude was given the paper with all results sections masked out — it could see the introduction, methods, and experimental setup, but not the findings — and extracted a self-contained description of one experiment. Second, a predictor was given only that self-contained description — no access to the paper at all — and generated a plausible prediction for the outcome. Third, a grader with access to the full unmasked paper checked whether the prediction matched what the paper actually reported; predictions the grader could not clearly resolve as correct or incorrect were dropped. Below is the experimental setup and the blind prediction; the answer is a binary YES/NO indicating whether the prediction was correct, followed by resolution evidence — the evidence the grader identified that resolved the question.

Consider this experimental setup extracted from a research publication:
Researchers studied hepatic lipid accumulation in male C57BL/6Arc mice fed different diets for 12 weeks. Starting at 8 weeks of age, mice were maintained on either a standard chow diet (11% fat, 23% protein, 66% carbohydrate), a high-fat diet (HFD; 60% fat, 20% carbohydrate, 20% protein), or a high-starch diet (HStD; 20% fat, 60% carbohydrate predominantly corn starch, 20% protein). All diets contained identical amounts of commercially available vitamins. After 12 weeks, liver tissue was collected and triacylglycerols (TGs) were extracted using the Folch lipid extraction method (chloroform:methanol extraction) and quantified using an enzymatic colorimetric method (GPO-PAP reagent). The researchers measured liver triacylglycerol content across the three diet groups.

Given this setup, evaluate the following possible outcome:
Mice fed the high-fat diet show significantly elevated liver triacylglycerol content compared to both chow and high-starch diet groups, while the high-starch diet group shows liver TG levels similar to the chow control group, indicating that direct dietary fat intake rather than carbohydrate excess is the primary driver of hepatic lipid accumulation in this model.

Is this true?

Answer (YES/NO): NO